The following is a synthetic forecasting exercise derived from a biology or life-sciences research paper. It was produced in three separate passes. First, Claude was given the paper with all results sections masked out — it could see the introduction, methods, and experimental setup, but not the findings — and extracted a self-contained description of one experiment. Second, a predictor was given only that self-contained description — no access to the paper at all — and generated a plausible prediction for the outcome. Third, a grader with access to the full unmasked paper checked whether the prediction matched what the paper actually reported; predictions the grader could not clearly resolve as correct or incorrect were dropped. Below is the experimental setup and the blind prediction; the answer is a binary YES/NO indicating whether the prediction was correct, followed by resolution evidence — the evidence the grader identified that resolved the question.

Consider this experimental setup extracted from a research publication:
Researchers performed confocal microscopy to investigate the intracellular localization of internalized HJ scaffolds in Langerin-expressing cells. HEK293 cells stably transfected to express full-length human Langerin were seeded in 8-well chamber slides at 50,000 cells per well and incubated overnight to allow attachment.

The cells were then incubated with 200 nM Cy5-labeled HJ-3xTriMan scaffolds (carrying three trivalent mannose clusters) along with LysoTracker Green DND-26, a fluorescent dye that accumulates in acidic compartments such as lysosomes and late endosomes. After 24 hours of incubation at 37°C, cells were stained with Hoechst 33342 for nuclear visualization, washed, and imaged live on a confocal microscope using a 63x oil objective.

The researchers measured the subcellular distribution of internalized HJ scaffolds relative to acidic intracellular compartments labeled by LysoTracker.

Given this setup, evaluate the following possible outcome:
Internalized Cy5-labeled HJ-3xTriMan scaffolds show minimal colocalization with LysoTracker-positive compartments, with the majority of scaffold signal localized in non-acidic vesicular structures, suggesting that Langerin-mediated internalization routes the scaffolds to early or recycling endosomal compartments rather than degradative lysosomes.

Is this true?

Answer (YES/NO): NO